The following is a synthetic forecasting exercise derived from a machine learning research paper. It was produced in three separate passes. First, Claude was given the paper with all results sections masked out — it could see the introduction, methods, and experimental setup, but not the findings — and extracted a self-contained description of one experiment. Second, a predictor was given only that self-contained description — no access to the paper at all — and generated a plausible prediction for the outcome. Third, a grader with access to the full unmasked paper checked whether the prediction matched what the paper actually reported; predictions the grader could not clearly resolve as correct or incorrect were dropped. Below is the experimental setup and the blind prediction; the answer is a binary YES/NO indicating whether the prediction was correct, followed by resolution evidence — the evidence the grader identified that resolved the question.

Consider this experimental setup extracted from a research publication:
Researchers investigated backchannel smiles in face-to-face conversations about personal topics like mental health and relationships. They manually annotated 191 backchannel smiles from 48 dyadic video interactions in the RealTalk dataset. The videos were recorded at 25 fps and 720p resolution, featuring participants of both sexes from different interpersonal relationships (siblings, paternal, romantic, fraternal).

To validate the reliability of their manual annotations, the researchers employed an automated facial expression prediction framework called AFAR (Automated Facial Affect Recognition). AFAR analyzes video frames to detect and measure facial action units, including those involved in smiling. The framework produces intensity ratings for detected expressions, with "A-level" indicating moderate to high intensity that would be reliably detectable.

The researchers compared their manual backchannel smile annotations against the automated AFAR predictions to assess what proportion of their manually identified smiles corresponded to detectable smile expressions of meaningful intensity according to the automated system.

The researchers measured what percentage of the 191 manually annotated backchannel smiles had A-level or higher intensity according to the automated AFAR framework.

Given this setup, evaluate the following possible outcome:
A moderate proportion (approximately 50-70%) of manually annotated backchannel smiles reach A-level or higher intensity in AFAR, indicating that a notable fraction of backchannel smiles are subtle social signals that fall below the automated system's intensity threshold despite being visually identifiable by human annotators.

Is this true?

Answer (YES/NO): NO